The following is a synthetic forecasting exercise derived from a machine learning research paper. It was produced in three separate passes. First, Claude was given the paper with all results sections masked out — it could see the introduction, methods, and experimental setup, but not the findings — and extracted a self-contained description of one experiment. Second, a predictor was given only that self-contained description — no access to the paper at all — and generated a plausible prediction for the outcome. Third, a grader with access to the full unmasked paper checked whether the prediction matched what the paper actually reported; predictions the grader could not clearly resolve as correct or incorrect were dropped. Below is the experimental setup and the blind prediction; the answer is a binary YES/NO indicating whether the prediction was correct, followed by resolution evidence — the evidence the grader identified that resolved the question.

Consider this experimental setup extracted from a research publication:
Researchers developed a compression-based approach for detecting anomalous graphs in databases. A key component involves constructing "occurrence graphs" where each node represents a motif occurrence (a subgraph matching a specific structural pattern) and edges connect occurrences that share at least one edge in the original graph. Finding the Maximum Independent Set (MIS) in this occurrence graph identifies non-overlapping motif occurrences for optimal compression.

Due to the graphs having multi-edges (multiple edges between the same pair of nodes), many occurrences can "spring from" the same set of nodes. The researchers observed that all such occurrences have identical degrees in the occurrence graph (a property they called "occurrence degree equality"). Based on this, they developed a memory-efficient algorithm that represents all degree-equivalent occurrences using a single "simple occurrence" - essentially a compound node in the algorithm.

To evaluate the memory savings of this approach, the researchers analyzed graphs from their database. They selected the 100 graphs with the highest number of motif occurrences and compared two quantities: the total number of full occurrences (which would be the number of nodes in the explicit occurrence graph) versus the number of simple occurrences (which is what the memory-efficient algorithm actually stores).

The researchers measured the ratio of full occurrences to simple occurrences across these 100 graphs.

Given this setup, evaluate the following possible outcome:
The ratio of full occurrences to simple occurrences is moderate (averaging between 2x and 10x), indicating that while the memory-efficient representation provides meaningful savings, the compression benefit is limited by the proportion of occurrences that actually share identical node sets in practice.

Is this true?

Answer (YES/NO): NO